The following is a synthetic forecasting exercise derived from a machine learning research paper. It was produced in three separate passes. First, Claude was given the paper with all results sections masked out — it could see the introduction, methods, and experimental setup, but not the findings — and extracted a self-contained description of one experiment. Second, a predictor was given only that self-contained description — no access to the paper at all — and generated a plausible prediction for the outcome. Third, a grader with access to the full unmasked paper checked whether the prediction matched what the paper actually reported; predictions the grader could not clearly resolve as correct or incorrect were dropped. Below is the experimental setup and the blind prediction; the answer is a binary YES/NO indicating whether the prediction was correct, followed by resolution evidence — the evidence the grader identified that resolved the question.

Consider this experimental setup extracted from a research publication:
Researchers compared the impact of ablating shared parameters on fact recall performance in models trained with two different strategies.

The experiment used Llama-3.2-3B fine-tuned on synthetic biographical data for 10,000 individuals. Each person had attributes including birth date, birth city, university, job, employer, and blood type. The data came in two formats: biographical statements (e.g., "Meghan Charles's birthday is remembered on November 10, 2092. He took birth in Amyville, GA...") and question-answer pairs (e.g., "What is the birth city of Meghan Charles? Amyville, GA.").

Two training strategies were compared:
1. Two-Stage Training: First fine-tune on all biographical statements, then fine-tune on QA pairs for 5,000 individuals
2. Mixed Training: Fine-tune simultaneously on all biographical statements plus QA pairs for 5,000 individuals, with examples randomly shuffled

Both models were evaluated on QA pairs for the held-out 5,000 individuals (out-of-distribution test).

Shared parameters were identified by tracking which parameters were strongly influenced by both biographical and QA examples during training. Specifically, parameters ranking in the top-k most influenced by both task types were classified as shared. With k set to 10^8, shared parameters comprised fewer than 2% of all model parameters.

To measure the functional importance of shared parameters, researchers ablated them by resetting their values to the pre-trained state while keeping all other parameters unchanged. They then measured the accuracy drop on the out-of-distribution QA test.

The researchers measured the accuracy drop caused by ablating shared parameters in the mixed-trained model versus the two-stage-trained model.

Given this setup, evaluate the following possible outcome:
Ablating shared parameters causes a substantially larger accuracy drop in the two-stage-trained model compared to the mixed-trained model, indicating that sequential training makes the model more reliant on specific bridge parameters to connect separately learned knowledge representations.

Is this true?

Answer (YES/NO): NO